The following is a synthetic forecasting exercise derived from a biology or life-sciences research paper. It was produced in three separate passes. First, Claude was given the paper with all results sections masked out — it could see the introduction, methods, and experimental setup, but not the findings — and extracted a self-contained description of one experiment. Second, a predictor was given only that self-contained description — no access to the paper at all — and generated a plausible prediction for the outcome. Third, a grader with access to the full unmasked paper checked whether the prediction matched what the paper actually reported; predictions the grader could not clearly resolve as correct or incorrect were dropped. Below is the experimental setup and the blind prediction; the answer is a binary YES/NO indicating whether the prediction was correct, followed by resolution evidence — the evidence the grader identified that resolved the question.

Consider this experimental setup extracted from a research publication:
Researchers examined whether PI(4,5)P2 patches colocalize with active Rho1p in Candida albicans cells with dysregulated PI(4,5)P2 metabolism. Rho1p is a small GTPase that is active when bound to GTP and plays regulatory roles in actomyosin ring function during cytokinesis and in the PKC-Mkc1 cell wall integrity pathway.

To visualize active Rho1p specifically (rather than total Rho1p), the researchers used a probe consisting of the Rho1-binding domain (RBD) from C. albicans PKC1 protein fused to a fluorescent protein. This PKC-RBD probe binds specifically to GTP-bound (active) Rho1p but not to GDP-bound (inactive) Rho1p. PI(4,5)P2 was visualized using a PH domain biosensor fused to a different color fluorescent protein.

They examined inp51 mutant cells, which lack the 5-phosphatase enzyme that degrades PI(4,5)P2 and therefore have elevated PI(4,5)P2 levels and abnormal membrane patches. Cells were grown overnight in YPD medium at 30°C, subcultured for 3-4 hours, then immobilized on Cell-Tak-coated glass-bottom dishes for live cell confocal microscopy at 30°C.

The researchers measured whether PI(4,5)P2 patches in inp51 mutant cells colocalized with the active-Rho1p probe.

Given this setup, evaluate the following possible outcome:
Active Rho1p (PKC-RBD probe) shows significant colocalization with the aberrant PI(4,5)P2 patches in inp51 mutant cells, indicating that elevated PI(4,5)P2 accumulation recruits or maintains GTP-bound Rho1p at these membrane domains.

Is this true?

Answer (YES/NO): YES